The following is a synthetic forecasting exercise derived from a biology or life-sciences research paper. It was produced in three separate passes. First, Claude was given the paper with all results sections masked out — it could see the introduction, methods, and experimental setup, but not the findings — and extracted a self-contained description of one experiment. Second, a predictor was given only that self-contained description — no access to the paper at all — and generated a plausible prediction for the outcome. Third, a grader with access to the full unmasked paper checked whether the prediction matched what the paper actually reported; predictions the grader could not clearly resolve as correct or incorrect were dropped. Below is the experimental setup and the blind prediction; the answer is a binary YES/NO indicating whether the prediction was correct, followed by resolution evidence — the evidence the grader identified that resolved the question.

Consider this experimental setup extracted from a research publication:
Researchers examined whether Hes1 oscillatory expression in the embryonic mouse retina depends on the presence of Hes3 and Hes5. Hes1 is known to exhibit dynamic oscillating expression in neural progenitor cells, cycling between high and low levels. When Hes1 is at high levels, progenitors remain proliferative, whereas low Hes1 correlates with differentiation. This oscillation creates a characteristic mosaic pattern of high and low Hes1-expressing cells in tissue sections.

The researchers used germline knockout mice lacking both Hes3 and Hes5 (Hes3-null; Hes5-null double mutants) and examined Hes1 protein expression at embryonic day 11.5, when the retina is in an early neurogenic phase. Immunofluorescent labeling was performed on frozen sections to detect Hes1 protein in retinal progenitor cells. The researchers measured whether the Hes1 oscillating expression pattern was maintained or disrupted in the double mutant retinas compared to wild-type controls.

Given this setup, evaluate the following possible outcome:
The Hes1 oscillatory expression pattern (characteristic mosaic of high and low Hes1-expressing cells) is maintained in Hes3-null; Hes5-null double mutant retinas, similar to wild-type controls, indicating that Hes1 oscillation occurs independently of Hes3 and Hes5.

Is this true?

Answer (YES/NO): YES